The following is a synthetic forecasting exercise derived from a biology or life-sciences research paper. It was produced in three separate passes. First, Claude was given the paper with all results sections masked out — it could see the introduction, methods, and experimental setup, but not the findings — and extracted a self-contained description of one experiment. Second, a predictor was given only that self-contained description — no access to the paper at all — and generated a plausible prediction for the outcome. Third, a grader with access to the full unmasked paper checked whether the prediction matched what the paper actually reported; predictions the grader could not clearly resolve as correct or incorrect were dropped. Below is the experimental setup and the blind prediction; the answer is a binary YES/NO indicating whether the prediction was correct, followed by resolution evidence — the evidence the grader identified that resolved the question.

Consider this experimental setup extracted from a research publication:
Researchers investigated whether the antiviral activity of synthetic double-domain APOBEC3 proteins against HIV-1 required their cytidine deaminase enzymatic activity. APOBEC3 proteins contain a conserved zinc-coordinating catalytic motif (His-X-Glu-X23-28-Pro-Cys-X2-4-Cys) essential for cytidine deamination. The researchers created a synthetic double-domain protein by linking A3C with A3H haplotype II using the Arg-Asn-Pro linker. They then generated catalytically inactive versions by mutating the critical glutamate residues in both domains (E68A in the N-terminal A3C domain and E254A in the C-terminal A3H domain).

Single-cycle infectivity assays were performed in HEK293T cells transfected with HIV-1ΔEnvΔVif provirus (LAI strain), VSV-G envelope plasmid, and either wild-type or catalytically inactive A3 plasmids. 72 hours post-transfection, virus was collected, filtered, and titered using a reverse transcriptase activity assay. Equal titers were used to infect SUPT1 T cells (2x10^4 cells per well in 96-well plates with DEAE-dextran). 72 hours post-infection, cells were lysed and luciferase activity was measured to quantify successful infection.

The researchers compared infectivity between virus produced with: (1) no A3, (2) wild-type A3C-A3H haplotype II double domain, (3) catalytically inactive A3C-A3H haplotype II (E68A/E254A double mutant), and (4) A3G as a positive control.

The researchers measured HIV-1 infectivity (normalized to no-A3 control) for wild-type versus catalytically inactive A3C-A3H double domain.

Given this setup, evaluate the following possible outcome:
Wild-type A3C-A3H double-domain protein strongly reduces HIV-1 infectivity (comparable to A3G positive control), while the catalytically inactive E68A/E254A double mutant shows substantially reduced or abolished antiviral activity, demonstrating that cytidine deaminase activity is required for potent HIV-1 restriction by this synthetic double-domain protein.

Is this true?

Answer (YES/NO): NO